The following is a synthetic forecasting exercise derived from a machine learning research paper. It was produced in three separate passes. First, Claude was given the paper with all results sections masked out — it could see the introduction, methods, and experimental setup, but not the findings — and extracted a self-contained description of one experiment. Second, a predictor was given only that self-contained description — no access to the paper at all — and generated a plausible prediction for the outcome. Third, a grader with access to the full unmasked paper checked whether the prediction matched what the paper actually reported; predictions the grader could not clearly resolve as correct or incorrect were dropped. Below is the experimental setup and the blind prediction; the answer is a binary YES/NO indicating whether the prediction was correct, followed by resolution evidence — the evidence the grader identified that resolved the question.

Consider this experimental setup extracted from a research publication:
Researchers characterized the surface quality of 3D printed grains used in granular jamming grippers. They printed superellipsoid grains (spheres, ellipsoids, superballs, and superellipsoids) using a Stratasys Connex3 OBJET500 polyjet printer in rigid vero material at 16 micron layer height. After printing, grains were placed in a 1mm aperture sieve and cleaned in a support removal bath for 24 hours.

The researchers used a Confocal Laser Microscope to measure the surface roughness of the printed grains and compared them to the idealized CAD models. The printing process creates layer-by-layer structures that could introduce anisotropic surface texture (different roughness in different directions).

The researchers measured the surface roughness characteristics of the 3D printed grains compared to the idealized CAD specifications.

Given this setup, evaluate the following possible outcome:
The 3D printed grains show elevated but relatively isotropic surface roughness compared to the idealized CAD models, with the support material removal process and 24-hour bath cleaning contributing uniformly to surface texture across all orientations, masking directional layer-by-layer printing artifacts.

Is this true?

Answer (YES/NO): NO